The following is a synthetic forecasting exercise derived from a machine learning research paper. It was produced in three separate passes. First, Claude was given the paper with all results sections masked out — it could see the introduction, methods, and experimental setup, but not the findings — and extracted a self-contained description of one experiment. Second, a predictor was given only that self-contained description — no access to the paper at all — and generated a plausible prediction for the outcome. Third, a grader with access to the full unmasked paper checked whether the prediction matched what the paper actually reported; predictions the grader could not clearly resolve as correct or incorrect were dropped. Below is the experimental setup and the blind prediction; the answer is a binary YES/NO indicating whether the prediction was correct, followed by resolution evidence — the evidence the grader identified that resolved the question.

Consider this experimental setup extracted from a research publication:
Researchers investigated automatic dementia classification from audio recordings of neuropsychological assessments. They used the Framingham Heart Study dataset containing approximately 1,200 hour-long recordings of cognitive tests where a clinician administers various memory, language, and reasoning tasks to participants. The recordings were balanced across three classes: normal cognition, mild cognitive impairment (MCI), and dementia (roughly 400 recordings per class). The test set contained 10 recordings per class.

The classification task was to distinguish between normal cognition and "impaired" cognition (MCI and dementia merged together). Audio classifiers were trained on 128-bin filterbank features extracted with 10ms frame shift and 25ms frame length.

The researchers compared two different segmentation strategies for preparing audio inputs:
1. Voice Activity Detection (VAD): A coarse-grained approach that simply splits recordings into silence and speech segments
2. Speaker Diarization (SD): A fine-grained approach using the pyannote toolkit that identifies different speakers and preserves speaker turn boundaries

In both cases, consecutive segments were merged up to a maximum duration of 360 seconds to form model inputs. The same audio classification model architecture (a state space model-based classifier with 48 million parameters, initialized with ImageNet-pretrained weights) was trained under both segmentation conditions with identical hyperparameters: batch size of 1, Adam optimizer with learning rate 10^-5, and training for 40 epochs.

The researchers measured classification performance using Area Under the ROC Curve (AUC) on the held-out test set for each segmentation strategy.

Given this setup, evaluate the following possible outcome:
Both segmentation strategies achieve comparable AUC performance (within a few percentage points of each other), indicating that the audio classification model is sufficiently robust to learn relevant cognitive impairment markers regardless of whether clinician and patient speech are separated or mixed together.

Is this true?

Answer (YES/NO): NO